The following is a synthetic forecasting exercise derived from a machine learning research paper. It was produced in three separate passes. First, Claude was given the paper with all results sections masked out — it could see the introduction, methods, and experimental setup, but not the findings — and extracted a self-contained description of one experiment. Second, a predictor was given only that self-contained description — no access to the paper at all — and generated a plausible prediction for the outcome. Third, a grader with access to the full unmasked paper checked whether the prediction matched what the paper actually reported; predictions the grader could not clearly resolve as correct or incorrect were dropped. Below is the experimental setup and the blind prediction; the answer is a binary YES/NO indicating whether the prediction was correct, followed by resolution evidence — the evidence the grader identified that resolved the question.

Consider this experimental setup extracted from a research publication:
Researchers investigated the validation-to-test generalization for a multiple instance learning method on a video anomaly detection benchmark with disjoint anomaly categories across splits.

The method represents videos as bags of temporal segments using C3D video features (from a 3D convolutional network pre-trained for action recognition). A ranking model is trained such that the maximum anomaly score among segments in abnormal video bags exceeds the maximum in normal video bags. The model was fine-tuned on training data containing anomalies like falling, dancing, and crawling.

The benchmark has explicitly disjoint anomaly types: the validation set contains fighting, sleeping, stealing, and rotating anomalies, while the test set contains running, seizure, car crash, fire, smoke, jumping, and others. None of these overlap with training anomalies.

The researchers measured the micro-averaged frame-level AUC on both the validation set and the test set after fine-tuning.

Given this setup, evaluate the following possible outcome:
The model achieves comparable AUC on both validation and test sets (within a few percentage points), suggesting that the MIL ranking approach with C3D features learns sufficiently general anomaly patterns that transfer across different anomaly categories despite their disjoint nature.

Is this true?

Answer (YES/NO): NO